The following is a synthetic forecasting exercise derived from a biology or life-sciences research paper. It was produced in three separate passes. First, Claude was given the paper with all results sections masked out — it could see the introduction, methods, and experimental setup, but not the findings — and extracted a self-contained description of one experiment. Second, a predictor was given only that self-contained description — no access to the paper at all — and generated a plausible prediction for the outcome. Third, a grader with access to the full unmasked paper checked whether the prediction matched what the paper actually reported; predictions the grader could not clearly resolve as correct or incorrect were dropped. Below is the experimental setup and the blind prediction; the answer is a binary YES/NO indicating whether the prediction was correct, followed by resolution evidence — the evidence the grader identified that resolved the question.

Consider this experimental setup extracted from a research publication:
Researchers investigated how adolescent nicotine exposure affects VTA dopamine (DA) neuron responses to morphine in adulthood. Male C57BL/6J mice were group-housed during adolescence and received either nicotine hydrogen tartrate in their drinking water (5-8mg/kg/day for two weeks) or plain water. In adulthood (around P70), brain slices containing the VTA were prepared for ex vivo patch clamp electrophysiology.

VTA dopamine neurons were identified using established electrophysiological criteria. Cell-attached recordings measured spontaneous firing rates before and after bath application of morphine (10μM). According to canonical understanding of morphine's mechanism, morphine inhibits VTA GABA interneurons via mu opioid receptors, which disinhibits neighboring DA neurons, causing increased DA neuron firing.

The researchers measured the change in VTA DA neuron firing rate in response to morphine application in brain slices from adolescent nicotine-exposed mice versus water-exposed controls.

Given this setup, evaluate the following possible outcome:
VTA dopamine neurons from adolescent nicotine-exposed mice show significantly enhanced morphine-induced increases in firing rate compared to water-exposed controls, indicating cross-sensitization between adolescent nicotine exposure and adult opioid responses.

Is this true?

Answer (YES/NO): NO